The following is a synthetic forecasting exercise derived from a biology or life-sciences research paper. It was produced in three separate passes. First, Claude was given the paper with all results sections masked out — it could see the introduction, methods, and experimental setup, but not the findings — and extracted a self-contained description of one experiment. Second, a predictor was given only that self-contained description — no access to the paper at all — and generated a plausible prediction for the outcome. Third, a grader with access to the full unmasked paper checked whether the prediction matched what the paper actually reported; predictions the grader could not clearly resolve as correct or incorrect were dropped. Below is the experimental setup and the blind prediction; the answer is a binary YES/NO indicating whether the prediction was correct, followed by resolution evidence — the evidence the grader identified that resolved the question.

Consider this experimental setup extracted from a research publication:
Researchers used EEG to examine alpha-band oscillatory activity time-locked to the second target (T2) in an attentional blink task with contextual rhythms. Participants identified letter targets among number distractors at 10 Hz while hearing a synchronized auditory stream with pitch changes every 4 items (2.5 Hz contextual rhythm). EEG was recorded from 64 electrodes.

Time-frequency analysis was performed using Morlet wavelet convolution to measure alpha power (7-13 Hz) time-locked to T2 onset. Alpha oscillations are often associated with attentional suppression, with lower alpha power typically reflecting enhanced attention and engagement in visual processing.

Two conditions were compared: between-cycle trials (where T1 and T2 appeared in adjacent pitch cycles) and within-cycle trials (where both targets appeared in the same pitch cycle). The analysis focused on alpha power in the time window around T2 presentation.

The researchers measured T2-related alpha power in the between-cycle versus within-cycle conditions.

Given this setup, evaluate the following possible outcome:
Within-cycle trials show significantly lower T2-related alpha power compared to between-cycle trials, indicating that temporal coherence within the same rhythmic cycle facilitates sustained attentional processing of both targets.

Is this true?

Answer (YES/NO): NO